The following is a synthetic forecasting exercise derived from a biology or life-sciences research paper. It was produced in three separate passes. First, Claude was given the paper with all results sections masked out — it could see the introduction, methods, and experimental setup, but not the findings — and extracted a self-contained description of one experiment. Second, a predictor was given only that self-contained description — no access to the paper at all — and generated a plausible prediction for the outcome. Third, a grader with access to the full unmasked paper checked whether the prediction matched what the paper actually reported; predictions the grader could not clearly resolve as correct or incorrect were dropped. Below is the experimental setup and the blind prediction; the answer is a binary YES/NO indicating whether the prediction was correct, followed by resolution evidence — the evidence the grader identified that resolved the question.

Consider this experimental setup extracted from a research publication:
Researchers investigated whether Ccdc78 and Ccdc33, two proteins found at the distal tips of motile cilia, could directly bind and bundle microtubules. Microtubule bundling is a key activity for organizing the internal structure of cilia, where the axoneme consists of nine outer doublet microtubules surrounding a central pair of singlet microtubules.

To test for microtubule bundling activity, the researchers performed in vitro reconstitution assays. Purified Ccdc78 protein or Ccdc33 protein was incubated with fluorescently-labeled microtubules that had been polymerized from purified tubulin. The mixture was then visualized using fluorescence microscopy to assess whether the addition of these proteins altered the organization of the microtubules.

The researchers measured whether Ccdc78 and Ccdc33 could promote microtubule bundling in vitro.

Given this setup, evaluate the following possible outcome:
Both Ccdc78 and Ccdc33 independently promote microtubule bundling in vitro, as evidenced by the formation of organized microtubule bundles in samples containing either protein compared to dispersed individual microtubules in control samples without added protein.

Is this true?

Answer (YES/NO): YES